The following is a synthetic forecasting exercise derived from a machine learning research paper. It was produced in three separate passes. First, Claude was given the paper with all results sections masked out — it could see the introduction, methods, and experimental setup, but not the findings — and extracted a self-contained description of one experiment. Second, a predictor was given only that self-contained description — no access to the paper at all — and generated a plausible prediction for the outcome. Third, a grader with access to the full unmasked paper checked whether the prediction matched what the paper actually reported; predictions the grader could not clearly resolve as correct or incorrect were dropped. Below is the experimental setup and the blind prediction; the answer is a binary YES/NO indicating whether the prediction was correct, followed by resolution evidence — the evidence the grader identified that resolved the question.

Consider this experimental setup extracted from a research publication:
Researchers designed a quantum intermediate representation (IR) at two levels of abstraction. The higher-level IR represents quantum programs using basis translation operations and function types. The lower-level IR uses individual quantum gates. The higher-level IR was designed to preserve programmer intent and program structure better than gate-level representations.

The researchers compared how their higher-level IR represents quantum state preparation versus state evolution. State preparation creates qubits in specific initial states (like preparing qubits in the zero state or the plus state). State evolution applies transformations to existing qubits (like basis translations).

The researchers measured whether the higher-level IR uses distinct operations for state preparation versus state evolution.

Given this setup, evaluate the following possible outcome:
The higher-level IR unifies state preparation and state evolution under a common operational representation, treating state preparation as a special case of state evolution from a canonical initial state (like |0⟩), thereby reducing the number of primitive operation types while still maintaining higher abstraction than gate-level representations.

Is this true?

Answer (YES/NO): NO